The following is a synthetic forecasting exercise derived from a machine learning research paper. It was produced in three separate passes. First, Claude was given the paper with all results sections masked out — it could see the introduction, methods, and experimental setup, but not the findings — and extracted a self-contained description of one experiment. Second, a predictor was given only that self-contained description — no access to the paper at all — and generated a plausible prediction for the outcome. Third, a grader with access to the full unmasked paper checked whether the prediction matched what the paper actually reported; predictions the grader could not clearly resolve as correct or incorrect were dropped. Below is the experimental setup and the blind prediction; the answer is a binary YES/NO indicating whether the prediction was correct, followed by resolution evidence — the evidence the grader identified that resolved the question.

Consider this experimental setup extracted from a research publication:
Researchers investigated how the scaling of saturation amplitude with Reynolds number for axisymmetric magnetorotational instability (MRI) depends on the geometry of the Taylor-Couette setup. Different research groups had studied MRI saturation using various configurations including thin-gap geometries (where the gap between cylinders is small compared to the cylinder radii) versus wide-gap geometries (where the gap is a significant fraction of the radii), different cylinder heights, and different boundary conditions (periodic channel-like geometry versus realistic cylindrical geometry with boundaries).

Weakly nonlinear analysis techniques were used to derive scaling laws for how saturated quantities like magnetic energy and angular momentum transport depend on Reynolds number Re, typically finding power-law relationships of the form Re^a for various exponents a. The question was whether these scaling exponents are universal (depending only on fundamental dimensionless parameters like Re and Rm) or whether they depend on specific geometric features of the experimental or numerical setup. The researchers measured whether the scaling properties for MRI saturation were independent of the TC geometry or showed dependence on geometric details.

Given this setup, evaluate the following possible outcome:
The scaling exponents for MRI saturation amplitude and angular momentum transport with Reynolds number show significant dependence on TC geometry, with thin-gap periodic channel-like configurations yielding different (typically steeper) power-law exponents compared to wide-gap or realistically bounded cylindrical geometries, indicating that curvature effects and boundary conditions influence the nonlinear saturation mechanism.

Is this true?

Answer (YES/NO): NO